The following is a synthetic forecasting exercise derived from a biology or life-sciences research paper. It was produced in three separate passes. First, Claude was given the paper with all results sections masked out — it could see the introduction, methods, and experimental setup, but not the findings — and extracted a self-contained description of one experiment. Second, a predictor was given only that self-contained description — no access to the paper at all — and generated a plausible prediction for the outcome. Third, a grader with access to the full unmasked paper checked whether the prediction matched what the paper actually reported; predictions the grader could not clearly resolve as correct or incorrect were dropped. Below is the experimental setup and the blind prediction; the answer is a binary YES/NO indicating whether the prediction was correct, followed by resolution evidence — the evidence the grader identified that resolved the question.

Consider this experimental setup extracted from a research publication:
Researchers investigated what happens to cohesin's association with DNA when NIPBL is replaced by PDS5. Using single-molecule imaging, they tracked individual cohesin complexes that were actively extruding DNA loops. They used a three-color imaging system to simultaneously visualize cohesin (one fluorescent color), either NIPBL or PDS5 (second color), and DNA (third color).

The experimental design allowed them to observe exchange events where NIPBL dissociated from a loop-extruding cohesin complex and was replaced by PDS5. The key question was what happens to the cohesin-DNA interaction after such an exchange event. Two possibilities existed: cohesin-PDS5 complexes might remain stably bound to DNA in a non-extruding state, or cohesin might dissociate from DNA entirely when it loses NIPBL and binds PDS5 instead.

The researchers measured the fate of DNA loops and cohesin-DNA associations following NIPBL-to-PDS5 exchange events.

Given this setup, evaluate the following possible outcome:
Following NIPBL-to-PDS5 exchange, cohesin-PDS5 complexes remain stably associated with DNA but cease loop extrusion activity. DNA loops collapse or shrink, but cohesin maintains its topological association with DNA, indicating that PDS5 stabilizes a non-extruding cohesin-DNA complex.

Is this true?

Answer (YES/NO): NO